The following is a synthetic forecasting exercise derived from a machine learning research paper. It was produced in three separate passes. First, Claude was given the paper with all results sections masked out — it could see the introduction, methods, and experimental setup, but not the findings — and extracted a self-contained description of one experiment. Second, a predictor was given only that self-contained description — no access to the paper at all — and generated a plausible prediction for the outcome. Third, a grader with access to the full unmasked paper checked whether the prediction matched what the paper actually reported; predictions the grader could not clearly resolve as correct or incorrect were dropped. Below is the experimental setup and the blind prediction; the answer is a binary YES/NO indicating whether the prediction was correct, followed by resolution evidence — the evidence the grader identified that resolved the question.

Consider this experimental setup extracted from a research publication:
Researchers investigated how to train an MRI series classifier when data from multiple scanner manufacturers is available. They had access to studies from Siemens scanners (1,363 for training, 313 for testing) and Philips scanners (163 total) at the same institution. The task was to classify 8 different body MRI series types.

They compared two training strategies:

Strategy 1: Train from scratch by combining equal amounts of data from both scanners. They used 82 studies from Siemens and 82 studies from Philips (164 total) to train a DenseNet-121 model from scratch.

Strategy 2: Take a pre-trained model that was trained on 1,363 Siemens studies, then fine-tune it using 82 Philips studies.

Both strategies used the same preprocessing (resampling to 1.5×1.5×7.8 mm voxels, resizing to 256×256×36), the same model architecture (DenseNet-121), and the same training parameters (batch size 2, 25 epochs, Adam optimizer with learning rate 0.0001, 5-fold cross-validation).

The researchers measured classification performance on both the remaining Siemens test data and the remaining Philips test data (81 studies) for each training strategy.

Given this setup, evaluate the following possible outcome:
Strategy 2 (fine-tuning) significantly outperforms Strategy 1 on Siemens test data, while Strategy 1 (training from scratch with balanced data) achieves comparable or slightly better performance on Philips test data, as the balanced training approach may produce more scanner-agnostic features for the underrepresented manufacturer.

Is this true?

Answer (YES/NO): NO